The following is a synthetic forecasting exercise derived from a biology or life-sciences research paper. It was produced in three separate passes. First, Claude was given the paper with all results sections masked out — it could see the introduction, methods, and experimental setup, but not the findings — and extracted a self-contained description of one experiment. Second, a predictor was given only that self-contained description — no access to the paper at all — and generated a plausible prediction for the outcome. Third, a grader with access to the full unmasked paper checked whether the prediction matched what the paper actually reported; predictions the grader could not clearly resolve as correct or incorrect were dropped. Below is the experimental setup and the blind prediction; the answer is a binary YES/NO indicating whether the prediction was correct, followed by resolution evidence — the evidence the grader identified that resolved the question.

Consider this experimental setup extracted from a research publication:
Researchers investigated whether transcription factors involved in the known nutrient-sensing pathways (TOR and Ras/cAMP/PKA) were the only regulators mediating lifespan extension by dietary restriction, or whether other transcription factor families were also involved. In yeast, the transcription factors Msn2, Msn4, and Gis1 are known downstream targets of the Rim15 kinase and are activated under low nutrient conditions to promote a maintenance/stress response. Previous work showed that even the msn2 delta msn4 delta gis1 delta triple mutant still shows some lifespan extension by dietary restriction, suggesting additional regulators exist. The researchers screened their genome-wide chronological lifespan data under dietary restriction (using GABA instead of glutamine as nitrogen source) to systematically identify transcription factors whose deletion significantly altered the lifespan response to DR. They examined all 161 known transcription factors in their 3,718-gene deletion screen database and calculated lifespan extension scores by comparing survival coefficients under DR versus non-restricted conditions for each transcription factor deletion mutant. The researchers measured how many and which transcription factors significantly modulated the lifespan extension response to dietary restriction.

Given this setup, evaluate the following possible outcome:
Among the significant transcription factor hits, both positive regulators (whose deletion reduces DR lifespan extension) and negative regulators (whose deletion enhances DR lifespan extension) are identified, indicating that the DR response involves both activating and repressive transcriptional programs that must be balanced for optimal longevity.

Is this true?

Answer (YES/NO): YES